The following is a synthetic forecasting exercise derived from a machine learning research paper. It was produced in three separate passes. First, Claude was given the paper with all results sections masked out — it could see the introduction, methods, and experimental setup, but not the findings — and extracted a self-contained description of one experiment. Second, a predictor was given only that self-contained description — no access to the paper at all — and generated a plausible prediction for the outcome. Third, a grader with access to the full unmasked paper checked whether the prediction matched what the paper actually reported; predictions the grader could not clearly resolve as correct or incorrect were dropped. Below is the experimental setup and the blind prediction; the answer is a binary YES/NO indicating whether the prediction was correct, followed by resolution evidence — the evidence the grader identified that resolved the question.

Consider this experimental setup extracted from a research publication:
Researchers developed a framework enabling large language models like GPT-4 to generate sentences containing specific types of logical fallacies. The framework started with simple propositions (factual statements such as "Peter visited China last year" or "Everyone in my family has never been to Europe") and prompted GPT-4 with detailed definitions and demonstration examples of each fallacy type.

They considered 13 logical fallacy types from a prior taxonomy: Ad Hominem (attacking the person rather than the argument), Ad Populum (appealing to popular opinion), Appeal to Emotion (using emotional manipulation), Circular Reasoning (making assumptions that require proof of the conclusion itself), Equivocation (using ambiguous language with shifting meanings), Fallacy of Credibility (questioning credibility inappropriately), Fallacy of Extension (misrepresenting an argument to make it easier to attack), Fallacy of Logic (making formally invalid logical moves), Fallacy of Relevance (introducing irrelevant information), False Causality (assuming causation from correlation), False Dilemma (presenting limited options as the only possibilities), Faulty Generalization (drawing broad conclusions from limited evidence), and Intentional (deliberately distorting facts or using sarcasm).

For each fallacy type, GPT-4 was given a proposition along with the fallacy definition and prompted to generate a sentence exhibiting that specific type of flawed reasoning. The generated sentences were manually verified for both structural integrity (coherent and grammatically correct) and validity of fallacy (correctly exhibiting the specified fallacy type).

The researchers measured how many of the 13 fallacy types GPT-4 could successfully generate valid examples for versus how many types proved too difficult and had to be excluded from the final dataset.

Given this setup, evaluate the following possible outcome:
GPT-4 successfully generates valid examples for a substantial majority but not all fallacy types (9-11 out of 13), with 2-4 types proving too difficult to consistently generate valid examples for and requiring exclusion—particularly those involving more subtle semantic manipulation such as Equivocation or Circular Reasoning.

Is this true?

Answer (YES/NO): NO